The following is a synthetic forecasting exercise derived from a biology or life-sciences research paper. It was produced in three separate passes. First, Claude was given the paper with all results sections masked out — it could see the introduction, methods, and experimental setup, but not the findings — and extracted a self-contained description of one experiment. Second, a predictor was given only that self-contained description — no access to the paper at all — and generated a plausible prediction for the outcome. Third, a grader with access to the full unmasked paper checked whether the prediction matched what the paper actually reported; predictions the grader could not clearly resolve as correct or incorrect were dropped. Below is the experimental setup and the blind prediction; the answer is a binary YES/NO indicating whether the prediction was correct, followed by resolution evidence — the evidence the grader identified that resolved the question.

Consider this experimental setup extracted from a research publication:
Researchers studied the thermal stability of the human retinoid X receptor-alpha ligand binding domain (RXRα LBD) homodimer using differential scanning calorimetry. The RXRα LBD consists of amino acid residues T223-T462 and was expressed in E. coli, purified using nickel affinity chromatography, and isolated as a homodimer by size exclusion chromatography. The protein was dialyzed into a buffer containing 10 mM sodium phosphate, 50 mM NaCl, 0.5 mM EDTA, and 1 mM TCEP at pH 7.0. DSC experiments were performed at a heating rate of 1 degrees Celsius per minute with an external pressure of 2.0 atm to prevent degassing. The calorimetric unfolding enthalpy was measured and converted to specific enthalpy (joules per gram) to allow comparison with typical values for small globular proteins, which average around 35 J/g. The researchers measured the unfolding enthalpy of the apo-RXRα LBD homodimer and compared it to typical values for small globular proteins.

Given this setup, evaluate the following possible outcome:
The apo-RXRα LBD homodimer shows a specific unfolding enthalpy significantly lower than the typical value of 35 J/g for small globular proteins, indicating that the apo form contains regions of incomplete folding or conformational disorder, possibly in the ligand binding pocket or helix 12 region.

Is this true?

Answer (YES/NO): YES